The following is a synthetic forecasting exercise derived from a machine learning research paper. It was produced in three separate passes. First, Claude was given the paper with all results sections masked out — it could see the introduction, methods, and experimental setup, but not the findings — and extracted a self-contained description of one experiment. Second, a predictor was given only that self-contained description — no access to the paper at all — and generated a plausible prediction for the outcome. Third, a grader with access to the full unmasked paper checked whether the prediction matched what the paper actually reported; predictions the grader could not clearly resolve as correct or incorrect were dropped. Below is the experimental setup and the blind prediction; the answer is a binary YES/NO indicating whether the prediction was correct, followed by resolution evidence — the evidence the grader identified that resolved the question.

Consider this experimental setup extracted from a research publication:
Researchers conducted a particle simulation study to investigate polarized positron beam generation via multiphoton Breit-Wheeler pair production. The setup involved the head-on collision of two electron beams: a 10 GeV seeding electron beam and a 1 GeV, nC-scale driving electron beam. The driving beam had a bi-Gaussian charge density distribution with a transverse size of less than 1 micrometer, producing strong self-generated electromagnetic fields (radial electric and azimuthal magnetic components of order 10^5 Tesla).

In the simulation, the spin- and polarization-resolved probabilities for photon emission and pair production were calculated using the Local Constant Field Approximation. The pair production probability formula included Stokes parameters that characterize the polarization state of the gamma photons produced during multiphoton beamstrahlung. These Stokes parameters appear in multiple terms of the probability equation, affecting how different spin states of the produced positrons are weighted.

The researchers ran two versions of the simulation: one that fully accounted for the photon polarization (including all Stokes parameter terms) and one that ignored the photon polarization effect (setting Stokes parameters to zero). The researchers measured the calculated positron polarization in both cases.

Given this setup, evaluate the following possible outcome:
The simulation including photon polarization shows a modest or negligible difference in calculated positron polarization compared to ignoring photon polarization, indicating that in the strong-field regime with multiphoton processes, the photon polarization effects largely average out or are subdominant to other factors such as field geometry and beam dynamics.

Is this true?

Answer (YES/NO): NO